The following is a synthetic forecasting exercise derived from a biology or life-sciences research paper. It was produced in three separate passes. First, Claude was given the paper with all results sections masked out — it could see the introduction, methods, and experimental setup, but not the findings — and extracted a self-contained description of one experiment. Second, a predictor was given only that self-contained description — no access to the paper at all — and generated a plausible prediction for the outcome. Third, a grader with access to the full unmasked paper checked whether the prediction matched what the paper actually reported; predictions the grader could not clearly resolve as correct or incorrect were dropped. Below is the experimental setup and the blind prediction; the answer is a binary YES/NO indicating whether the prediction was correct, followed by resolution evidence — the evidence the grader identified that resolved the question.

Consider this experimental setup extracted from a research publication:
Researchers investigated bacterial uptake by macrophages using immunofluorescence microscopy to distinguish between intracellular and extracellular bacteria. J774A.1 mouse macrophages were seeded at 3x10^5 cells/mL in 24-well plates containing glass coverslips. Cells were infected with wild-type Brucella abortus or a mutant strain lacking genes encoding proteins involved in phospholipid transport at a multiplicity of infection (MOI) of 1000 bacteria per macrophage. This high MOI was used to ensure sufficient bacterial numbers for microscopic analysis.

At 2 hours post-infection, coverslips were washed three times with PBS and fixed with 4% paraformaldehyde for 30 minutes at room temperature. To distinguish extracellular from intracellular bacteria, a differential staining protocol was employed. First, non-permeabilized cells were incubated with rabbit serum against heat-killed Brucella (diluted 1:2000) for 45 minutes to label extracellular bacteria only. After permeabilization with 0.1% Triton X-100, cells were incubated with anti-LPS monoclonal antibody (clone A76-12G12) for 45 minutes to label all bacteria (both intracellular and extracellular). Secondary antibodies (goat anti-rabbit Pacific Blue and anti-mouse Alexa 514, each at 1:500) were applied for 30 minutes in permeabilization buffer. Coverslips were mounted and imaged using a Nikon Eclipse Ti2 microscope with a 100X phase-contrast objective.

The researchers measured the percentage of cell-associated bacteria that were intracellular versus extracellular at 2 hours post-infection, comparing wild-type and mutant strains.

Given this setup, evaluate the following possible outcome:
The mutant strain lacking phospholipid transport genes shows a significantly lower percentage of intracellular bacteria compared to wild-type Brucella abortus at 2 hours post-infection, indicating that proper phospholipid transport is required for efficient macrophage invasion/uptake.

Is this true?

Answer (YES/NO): NO